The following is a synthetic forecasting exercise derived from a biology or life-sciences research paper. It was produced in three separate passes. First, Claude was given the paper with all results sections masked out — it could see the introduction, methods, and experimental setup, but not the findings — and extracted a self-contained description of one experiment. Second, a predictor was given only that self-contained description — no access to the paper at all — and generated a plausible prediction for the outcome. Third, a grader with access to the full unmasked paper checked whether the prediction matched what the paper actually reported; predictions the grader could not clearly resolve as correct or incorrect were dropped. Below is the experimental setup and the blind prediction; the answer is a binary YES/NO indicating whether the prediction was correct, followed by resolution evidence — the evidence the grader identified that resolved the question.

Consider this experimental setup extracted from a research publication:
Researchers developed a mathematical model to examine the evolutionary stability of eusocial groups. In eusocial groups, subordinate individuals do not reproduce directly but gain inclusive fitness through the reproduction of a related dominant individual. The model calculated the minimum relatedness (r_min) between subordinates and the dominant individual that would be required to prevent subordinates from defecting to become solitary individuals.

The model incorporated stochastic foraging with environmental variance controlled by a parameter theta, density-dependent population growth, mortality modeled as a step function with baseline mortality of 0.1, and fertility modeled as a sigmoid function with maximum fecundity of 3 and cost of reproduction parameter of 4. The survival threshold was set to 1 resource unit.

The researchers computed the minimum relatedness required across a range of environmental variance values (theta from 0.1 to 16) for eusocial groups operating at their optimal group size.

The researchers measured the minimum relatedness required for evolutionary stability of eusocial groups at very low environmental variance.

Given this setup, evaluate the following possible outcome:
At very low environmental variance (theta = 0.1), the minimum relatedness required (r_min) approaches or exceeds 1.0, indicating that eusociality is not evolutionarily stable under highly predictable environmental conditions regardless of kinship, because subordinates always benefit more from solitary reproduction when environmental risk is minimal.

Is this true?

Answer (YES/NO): NO